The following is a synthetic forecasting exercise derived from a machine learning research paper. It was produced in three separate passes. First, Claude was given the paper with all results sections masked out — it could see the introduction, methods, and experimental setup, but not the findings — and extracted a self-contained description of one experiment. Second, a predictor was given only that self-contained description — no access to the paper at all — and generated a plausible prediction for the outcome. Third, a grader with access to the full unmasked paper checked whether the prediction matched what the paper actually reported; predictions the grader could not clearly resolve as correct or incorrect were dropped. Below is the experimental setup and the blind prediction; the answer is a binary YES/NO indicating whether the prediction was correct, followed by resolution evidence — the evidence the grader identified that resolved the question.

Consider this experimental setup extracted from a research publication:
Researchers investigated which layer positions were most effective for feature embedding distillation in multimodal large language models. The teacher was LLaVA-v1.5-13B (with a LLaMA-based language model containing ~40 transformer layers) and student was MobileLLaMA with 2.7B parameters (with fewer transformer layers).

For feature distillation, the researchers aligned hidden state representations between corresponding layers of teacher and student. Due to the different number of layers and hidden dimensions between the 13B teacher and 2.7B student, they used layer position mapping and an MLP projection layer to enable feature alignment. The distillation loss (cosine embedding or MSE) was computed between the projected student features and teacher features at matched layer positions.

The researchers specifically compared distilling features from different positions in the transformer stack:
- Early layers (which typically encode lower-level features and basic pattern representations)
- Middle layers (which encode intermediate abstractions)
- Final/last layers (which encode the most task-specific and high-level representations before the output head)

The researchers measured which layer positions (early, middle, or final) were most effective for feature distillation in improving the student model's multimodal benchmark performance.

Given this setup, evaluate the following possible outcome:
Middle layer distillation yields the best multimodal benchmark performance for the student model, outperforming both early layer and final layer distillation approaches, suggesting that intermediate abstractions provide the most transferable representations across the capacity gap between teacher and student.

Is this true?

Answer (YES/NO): NO